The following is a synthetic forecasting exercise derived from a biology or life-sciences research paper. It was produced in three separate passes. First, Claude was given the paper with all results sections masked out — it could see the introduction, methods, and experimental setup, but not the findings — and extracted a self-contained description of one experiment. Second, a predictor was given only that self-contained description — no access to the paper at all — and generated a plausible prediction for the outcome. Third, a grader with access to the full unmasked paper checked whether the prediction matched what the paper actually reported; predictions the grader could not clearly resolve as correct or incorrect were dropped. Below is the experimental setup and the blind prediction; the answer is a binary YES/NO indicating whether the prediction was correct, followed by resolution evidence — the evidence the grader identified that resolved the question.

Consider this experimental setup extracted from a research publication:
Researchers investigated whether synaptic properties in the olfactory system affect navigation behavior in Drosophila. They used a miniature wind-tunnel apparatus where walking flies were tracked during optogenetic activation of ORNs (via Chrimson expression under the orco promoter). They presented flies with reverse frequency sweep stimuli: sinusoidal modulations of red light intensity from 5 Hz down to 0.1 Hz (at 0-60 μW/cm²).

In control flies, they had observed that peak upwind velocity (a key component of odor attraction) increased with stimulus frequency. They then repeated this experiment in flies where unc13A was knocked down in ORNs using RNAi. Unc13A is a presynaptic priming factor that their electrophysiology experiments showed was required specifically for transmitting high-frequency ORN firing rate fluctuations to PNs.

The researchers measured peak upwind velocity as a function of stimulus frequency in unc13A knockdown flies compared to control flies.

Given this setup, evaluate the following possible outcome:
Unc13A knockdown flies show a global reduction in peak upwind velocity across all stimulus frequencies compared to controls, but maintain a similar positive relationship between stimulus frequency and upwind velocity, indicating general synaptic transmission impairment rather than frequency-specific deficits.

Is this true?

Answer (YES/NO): NO